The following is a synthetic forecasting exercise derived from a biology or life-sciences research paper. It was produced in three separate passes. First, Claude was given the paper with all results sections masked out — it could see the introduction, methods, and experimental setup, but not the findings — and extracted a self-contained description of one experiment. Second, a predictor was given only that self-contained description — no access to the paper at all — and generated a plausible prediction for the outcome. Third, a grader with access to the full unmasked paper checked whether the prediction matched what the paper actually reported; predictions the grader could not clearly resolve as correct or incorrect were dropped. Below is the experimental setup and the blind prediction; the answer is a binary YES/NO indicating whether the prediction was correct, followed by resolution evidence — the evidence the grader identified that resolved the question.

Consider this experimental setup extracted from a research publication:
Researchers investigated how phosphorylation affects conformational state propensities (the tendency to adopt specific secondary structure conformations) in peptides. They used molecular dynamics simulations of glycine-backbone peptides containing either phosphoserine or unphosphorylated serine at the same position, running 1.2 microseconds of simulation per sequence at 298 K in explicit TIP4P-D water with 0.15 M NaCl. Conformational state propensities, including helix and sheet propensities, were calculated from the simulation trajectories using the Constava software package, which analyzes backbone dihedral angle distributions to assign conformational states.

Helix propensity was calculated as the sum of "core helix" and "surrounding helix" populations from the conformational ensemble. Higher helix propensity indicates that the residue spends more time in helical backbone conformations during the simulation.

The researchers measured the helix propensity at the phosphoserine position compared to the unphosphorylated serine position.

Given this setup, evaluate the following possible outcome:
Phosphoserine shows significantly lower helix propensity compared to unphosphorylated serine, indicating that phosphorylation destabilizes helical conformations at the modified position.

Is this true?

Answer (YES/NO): NO